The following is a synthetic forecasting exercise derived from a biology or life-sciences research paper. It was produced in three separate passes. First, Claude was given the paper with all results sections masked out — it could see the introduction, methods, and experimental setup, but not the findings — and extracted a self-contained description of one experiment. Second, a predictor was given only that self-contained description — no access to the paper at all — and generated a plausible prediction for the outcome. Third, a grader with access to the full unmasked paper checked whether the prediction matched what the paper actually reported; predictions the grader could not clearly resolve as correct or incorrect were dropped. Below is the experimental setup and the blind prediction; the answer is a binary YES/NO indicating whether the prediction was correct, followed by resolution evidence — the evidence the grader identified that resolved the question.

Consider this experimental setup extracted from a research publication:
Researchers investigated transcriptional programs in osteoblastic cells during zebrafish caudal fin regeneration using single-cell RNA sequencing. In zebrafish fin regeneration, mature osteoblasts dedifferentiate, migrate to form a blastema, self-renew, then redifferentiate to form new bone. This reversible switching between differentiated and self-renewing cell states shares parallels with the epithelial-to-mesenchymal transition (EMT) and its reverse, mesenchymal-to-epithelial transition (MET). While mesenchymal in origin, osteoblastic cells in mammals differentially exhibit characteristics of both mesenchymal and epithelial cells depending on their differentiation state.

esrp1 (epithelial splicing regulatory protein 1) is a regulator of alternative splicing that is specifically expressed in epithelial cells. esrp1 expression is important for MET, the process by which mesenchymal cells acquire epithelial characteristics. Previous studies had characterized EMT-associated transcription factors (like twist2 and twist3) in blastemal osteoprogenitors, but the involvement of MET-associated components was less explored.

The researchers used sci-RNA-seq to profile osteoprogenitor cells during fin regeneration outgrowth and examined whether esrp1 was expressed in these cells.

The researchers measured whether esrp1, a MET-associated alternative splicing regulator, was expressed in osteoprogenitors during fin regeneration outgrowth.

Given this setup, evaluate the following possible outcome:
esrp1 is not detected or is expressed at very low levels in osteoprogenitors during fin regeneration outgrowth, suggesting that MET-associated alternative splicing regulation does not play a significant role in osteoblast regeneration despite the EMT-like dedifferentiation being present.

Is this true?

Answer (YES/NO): NO